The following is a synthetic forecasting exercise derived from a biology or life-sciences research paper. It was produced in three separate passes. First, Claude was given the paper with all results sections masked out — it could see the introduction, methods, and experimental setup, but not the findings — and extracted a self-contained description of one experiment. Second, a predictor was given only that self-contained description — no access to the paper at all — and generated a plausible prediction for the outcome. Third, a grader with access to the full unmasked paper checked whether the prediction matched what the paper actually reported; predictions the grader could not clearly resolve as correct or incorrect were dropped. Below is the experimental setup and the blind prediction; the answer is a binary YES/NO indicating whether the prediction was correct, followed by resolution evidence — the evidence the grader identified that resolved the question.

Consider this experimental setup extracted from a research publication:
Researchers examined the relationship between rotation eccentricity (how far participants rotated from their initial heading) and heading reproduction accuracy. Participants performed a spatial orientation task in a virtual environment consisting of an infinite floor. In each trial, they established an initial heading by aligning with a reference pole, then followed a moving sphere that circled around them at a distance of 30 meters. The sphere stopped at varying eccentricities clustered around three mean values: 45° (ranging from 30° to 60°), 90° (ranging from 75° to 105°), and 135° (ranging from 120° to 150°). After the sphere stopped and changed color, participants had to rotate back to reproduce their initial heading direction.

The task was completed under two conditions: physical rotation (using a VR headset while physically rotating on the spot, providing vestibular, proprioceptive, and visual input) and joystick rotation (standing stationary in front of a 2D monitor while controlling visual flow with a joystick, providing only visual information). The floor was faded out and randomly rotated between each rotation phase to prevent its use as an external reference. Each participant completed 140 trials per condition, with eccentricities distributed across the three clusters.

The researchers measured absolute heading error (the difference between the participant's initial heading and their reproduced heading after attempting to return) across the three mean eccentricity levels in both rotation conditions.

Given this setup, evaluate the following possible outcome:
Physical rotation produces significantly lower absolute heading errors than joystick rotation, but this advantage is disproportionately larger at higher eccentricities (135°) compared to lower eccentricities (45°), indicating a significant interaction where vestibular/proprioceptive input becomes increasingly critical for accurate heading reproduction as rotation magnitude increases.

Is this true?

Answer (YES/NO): NO